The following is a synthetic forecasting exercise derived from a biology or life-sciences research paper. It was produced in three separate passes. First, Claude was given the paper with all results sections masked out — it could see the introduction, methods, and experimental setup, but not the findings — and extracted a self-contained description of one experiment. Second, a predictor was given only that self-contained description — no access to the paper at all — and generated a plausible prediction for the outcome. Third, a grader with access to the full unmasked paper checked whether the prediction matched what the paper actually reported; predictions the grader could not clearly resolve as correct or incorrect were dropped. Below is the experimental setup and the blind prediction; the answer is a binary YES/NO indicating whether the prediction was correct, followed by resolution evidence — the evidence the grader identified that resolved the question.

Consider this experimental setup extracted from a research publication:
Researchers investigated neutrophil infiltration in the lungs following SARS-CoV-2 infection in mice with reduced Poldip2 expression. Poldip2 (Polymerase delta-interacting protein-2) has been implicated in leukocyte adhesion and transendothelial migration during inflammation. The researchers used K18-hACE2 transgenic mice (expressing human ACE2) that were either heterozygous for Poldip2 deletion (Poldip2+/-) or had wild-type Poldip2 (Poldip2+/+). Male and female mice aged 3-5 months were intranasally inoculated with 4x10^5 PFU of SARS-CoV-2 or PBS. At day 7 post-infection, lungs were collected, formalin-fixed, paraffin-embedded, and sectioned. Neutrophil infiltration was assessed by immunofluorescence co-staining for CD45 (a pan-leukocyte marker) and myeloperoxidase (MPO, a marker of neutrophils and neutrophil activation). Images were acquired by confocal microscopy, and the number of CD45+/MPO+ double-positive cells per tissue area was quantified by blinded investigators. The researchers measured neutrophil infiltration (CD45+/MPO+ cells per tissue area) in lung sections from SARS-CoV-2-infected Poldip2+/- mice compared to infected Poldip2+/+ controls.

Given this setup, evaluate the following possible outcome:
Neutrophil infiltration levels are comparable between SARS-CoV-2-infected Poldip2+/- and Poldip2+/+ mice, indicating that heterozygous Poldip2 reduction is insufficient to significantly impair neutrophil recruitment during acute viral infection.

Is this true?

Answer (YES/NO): NO